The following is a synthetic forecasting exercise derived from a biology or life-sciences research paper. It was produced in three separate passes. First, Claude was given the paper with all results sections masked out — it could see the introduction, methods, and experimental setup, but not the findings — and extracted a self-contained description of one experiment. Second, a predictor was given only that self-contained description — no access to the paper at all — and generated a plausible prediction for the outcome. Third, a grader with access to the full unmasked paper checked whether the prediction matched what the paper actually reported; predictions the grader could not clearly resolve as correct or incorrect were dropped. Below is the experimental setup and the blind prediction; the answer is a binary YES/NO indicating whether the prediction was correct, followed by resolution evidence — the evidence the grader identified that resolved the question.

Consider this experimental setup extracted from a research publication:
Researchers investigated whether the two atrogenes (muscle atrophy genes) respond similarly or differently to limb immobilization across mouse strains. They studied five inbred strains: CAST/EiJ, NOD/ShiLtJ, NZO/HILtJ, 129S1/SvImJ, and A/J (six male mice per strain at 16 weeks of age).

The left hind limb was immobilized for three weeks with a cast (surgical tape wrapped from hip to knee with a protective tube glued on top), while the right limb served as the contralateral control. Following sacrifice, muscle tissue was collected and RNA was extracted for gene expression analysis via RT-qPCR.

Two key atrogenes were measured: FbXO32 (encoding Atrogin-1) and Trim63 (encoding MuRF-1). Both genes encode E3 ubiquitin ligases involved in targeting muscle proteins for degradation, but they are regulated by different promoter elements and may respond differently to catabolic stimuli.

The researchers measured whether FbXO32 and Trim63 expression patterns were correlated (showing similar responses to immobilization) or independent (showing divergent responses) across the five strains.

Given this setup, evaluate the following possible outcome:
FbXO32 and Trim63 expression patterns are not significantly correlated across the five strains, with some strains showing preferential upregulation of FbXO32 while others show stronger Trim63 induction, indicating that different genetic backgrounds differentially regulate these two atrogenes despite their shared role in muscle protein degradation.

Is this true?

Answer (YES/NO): NO